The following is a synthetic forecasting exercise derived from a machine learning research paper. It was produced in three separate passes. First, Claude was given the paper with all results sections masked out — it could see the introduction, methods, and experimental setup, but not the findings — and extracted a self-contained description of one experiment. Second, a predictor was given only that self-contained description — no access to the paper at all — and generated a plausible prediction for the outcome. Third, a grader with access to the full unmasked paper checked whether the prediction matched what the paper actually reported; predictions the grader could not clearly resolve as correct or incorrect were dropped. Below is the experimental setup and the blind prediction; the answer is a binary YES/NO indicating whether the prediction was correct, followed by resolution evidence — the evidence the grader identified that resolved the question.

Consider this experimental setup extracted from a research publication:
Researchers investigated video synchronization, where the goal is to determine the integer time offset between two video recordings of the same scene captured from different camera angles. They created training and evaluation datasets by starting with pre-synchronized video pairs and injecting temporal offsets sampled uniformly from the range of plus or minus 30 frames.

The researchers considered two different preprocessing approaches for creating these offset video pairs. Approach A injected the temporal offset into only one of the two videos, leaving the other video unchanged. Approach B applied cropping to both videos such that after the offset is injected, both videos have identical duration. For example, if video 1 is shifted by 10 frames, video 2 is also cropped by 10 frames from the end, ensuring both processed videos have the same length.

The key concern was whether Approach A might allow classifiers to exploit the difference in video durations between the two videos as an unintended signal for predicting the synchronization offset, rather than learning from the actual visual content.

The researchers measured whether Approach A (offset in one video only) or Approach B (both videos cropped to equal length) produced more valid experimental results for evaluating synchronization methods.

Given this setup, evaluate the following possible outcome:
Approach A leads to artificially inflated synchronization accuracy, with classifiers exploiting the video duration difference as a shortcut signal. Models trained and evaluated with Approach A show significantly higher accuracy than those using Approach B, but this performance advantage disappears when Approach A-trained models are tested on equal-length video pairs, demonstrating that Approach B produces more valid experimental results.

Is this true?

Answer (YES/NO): YES